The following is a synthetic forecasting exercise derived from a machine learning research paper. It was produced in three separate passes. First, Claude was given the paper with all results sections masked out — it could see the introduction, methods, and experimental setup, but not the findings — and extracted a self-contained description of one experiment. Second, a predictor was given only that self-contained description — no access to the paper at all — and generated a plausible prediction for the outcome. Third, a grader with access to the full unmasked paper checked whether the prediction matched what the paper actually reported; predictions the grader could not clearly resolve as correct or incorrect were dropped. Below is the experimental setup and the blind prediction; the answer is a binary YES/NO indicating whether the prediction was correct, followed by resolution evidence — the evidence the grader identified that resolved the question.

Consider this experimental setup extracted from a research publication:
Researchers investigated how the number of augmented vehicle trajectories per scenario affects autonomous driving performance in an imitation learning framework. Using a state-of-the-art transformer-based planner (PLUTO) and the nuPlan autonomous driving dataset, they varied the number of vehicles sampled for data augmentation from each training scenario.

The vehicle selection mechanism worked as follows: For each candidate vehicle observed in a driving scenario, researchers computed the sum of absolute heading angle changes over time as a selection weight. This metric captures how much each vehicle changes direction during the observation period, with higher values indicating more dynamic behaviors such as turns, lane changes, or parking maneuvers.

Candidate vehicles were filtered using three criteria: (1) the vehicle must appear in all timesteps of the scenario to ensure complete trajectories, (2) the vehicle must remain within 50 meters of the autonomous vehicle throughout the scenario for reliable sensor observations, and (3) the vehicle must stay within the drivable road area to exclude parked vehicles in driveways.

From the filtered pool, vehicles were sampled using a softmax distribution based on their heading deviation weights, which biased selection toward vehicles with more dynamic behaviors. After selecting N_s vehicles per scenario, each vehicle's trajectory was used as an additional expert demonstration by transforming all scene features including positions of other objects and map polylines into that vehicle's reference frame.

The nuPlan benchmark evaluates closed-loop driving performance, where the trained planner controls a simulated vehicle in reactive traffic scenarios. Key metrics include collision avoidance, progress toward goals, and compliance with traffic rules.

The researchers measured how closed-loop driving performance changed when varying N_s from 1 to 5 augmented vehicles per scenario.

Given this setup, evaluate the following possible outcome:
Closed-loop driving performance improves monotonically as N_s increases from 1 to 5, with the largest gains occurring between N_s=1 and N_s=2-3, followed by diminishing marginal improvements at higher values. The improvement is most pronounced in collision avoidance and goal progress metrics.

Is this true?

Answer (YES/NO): NO